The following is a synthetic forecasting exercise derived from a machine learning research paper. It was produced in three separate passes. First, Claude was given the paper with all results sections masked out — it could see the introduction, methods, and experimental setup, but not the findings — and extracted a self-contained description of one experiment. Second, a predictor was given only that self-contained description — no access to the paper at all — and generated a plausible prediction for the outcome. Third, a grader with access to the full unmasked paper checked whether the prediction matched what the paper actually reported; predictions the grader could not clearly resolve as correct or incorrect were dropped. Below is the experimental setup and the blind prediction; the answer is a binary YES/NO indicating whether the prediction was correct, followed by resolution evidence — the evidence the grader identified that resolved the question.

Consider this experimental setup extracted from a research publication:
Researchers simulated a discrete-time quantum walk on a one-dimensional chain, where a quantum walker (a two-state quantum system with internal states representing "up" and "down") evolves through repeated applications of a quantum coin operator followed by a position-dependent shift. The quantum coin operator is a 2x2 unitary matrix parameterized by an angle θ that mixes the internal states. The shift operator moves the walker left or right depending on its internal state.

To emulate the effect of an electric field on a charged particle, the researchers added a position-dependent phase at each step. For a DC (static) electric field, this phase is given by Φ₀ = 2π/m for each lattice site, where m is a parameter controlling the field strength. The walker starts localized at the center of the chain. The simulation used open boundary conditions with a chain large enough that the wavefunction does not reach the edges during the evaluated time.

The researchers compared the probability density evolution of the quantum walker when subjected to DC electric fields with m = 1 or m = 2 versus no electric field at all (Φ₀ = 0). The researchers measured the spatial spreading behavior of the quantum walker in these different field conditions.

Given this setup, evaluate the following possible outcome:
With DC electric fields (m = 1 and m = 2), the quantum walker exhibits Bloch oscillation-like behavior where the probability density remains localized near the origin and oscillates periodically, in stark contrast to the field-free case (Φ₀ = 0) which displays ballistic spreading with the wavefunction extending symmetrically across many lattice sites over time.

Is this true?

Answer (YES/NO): NO